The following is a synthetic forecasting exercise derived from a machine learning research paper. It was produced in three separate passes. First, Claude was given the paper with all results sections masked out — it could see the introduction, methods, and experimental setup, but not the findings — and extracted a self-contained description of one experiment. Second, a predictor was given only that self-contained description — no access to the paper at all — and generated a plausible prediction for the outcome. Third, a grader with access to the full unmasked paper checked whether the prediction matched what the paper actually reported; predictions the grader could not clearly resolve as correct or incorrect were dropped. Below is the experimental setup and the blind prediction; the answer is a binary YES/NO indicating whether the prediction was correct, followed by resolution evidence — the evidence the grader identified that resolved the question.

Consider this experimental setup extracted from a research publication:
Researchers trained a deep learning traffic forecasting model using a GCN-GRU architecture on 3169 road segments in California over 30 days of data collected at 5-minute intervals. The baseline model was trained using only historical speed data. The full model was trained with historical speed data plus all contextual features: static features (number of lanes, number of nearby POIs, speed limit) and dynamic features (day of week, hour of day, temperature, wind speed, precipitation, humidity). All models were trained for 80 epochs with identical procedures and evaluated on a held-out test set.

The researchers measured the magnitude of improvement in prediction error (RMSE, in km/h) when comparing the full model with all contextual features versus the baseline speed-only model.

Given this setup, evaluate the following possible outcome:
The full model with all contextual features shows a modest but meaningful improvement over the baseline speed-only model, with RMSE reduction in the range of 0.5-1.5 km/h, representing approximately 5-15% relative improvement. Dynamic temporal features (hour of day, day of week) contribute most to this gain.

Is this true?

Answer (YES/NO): NO